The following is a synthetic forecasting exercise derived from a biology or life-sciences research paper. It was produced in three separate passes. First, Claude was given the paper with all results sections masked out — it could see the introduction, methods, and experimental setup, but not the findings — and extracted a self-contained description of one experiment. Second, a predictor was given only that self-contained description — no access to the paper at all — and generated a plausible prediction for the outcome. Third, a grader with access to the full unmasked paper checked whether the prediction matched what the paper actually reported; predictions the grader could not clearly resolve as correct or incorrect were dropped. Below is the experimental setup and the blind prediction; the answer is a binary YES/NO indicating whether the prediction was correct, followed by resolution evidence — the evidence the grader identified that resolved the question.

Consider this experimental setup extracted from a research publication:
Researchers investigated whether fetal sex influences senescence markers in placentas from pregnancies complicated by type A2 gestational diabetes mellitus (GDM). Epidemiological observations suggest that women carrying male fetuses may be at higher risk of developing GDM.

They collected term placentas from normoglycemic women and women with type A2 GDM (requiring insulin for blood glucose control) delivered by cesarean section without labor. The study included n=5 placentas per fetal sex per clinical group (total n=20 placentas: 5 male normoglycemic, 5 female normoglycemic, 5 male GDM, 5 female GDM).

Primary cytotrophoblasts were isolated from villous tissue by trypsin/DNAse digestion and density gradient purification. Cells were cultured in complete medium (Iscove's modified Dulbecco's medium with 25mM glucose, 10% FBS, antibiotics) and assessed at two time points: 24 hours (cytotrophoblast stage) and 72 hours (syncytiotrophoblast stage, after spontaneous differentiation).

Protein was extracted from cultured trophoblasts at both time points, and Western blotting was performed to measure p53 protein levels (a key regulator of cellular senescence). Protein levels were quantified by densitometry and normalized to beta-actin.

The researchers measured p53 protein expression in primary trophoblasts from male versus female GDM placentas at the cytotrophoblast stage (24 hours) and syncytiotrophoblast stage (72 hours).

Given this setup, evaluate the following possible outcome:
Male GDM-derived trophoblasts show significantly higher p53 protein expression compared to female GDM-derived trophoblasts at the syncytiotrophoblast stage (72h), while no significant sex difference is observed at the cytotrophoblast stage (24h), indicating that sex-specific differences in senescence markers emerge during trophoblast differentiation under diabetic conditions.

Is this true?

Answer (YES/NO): NO